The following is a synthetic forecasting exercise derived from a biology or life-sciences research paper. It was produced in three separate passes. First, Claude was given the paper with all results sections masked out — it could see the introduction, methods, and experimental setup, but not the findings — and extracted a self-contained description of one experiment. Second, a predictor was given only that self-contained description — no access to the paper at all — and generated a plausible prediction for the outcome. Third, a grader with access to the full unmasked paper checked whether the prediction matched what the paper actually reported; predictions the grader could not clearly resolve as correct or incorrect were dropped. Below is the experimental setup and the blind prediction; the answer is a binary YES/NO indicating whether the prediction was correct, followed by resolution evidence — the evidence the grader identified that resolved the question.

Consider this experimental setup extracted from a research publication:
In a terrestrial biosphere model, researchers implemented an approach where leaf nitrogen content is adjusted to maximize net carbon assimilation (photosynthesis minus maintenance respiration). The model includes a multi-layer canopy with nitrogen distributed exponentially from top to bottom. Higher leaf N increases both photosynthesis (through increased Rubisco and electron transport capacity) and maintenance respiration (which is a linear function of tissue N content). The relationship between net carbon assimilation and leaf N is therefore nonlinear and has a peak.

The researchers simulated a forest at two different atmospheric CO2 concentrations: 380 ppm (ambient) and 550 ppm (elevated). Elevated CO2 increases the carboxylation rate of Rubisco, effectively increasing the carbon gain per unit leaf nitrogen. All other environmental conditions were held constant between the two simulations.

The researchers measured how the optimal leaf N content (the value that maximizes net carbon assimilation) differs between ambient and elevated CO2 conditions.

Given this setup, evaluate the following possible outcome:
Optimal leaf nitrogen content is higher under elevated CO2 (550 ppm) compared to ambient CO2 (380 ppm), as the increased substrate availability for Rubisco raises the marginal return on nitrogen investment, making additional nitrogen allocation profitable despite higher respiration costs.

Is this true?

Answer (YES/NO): NO